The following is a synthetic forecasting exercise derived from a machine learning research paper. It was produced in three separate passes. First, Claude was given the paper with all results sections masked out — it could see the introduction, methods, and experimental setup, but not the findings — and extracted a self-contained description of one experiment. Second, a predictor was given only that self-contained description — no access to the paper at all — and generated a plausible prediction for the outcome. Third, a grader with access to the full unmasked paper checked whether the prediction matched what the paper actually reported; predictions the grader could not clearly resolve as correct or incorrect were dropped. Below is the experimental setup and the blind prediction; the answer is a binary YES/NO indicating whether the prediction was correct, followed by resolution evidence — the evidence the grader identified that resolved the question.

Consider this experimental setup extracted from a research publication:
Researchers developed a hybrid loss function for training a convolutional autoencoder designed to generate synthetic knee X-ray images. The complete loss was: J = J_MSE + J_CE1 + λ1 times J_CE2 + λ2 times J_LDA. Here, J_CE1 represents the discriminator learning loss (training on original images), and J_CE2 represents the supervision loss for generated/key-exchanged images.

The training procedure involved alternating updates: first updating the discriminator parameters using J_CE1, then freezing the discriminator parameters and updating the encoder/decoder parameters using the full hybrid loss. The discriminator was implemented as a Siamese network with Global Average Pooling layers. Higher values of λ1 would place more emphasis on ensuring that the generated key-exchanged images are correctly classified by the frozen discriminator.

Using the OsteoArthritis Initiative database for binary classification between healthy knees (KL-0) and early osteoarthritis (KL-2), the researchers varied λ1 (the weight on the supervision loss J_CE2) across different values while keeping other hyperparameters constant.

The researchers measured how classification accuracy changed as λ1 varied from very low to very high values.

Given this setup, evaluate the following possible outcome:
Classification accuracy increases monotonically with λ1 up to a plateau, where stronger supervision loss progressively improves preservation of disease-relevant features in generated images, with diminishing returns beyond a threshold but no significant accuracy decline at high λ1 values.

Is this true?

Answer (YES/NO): NO